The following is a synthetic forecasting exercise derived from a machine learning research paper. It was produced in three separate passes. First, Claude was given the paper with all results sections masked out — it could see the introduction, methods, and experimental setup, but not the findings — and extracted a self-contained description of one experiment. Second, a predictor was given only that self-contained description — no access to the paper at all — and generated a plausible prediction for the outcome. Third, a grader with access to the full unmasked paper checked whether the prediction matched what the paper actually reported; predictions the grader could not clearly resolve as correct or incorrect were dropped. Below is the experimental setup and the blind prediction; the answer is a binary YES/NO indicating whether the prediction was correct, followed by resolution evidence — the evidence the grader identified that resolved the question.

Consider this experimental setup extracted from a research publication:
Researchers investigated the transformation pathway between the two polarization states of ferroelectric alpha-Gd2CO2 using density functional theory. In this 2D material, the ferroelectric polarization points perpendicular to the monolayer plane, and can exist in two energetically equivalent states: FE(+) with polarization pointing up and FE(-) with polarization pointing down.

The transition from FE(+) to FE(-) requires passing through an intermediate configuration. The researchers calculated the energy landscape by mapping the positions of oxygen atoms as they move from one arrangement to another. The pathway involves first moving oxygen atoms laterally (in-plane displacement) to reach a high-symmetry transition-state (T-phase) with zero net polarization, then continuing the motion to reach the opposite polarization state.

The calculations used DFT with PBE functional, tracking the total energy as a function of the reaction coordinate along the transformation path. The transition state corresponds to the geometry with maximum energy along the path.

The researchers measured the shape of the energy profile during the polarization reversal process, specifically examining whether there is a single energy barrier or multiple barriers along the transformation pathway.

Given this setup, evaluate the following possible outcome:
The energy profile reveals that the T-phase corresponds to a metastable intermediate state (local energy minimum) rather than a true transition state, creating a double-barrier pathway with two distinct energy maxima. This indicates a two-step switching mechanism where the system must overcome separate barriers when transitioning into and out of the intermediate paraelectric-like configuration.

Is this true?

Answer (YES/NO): YES